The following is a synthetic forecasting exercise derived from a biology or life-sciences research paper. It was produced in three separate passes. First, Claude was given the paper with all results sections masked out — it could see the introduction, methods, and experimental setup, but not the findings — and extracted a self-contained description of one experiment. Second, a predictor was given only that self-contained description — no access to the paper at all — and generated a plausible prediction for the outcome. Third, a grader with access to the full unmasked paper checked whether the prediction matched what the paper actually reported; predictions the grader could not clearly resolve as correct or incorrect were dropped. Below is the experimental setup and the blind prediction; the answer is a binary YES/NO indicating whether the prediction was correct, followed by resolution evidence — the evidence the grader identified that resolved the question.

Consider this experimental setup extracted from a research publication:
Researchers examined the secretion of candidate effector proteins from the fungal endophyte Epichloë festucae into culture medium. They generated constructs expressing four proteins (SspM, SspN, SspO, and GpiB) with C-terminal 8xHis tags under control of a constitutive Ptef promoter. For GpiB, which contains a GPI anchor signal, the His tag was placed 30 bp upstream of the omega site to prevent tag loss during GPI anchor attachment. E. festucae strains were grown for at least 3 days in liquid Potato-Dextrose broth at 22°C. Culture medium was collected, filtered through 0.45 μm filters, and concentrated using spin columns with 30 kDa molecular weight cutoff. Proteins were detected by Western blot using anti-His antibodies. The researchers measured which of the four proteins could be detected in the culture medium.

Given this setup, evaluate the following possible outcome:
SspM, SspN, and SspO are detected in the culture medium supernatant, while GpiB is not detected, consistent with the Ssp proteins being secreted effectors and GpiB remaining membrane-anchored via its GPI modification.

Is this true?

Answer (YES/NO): NO